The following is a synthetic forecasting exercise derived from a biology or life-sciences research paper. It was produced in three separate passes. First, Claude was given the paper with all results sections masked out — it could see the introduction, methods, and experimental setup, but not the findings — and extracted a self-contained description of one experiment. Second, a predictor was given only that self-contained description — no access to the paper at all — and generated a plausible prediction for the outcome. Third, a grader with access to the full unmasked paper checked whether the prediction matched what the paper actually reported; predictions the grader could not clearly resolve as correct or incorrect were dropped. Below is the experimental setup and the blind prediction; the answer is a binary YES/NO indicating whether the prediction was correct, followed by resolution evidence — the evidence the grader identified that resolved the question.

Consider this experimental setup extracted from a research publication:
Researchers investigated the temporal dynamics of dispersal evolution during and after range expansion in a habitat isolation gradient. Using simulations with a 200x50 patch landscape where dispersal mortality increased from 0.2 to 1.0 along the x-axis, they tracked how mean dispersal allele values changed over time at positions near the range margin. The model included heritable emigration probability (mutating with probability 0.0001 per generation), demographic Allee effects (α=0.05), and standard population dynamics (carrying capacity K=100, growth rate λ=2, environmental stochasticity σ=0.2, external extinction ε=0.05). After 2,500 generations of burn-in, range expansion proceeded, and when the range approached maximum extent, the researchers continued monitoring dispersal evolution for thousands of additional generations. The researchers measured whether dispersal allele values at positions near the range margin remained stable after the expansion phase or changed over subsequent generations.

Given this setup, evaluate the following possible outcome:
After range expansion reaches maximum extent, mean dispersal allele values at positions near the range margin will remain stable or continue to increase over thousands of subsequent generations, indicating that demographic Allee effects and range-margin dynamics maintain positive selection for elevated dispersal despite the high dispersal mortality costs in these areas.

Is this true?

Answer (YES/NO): NO